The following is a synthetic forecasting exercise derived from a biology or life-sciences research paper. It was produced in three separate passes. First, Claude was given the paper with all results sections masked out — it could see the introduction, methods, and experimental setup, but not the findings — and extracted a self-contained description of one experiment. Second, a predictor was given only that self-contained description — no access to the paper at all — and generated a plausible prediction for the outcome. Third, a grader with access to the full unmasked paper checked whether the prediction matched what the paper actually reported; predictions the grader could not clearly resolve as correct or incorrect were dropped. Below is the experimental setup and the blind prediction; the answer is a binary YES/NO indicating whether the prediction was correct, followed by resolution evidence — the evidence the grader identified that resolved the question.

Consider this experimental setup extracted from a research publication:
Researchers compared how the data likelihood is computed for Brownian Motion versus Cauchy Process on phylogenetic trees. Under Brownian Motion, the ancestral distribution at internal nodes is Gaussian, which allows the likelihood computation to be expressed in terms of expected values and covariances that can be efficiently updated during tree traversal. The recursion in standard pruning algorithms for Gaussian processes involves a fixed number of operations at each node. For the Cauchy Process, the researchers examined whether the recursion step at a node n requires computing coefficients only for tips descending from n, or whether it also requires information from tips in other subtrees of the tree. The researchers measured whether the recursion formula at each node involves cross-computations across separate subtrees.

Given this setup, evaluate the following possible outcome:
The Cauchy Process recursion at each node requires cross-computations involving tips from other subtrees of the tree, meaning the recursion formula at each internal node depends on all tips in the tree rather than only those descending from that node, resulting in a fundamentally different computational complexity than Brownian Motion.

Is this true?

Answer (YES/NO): YES